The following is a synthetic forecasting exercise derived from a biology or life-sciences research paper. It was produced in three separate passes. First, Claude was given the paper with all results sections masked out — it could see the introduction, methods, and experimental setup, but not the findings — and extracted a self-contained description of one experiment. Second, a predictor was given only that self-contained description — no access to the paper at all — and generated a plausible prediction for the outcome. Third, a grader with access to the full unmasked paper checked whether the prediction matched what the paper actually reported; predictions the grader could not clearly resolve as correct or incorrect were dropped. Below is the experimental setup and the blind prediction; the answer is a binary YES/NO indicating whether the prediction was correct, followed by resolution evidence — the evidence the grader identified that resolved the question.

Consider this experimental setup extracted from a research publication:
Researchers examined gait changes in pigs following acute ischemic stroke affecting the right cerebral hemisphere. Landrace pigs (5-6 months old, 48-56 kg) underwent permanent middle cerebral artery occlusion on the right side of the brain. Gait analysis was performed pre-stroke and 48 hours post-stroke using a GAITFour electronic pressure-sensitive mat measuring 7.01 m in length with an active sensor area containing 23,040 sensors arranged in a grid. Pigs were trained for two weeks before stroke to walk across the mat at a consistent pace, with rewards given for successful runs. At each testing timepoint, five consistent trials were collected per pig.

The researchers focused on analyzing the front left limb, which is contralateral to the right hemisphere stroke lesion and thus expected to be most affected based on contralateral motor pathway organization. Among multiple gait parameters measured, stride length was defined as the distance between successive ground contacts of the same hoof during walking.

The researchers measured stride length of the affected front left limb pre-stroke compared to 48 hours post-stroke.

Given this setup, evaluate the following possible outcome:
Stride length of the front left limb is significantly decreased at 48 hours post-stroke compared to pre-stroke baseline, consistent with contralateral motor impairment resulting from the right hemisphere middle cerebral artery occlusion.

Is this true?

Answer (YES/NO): YES